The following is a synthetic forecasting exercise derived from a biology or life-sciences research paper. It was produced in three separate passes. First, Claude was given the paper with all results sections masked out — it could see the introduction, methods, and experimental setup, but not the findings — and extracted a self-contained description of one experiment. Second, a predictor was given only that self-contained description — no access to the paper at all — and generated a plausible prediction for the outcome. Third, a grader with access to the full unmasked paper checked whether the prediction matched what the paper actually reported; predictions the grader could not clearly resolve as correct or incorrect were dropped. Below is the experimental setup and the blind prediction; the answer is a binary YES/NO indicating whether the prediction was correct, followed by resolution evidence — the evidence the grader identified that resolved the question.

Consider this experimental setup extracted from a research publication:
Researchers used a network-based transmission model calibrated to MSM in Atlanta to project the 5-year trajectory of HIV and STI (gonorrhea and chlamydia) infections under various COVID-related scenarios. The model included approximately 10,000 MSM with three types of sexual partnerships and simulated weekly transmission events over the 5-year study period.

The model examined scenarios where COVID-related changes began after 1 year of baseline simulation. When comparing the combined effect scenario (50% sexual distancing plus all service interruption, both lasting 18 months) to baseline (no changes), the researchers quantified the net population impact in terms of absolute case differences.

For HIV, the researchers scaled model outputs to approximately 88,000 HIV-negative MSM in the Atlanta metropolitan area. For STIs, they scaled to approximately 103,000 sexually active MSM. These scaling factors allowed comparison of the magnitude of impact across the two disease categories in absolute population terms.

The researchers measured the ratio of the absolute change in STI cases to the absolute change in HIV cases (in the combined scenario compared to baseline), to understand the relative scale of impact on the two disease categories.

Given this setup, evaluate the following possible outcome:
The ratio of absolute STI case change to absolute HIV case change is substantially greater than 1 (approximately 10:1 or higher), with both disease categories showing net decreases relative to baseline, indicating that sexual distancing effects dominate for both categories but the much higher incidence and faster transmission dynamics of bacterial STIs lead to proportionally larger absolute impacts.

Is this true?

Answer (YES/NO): YES